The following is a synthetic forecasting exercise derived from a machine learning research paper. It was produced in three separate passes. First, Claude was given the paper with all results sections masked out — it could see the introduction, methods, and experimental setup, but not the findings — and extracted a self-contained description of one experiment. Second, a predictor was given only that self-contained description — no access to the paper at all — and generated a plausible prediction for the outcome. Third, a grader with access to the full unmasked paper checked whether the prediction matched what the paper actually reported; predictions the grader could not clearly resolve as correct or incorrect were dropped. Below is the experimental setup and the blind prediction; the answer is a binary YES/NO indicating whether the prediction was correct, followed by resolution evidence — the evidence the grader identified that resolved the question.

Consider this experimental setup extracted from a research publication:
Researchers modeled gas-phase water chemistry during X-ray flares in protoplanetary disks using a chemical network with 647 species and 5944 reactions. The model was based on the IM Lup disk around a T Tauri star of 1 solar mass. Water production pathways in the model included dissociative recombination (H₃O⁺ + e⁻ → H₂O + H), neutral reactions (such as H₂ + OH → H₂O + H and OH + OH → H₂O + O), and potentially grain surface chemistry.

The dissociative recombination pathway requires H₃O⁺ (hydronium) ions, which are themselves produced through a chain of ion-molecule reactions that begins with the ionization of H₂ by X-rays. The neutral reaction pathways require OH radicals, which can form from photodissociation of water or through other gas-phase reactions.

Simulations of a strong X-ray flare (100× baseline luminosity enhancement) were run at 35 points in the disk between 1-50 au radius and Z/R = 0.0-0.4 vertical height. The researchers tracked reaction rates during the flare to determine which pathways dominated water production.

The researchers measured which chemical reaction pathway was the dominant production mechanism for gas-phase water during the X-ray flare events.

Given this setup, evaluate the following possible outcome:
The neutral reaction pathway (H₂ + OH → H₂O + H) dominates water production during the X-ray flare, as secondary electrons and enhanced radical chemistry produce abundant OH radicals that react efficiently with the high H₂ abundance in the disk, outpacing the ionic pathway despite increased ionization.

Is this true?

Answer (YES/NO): NO